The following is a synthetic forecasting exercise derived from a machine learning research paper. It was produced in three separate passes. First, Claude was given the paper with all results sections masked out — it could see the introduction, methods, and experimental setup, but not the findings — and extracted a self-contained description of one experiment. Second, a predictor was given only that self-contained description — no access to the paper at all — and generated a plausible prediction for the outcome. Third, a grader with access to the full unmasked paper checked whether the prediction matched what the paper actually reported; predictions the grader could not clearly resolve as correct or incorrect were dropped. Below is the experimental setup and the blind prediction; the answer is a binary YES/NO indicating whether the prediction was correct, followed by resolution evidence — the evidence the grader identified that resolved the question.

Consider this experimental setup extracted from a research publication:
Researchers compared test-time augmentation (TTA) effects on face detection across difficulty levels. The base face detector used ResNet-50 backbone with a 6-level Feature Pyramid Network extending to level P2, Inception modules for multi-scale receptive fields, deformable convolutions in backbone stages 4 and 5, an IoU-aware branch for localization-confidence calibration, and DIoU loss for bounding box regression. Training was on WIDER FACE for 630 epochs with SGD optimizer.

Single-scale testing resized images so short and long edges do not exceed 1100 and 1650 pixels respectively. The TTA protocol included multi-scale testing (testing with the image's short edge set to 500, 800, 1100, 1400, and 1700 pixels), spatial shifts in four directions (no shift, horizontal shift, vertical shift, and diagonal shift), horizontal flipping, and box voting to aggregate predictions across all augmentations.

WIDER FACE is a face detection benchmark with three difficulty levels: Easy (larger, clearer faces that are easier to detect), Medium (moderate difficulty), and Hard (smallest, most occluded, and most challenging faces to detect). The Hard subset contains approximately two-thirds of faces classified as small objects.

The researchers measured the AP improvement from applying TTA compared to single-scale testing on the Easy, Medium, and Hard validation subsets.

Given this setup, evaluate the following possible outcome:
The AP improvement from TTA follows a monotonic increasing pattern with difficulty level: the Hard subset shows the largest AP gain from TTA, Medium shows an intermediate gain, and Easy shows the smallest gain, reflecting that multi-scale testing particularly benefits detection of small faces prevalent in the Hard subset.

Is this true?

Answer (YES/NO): NO